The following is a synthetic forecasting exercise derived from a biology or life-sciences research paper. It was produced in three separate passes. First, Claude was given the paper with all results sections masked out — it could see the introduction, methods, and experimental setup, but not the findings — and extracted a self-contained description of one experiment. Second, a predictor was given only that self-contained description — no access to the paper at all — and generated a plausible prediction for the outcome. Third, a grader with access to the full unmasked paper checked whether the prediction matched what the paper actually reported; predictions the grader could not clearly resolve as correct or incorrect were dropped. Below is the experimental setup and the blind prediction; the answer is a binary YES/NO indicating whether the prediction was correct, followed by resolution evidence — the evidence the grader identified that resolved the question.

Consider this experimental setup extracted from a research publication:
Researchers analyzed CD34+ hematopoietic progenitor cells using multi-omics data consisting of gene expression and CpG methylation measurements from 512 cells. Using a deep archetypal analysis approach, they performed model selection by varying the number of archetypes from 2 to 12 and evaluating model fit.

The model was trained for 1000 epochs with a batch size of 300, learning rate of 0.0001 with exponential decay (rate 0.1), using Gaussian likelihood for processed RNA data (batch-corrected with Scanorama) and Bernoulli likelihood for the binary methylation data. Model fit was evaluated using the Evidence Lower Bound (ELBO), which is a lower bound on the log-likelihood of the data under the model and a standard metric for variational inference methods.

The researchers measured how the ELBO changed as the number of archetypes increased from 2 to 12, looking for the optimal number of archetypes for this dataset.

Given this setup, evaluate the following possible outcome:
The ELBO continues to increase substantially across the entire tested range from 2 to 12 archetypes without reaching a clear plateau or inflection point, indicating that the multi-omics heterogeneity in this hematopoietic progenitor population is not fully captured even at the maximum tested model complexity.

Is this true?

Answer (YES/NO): NO